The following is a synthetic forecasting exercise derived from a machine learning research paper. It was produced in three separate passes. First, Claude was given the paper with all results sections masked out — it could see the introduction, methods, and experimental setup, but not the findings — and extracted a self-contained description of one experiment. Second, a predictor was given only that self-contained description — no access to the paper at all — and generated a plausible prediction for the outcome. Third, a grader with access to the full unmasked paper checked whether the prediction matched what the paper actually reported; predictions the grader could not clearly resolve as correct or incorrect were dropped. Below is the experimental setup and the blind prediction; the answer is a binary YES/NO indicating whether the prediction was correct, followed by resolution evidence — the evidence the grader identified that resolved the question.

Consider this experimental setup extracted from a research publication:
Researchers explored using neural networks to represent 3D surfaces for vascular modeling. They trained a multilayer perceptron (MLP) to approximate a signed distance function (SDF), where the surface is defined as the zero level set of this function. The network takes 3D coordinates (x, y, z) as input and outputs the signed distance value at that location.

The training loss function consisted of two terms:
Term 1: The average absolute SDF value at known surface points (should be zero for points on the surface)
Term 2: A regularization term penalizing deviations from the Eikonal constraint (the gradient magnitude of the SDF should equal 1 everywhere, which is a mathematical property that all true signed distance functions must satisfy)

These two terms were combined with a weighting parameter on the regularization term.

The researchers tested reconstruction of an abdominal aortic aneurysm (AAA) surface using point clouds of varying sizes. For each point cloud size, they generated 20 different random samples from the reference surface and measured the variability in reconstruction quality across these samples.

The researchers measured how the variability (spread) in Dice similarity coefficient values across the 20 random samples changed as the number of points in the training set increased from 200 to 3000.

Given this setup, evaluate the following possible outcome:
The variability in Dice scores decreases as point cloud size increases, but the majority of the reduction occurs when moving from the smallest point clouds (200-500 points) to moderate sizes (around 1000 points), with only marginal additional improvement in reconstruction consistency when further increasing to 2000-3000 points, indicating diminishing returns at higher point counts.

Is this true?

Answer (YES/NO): NO